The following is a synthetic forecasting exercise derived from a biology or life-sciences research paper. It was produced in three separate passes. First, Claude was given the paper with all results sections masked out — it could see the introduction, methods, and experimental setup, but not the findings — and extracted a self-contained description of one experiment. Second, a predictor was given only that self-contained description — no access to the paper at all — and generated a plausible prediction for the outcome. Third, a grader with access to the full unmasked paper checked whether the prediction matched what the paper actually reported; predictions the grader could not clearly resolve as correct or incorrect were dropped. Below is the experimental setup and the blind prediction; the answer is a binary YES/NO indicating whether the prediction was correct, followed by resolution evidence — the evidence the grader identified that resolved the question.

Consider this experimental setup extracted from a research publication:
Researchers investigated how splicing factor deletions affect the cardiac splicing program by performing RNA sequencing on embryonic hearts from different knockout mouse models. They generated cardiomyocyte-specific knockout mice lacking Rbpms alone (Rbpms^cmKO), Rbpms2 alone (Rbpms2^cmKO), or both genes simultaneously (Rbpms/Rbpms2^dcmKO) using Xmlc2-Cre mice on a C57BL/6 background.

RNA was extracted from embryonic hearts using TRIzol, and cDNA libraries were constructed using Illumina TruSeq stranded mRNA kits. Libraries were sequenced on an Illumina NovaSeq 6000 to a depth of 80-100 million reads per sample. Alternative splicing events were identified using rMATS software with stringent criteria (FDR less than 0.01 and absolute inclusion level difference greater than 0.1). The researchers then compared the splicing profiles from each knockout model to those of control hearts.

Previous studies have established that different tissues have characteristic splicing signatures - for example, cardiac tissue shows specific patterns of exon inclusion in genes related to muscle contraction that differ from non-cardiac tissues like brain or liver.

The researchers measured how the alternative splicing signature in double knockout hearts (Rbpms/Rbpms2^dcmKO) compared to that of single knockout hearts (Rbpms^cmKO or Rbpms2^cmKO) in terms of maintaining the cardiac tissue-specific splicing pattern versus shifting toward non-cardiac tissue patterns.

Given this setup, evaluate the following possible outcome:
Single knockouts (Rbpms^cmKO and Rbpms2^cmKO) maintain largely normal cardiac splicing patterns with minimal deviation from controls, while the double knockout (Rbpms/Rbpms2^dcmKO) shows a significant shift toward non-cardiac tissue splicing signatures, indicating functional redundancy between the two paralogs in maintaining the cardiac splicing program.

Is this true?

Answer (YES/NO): YES